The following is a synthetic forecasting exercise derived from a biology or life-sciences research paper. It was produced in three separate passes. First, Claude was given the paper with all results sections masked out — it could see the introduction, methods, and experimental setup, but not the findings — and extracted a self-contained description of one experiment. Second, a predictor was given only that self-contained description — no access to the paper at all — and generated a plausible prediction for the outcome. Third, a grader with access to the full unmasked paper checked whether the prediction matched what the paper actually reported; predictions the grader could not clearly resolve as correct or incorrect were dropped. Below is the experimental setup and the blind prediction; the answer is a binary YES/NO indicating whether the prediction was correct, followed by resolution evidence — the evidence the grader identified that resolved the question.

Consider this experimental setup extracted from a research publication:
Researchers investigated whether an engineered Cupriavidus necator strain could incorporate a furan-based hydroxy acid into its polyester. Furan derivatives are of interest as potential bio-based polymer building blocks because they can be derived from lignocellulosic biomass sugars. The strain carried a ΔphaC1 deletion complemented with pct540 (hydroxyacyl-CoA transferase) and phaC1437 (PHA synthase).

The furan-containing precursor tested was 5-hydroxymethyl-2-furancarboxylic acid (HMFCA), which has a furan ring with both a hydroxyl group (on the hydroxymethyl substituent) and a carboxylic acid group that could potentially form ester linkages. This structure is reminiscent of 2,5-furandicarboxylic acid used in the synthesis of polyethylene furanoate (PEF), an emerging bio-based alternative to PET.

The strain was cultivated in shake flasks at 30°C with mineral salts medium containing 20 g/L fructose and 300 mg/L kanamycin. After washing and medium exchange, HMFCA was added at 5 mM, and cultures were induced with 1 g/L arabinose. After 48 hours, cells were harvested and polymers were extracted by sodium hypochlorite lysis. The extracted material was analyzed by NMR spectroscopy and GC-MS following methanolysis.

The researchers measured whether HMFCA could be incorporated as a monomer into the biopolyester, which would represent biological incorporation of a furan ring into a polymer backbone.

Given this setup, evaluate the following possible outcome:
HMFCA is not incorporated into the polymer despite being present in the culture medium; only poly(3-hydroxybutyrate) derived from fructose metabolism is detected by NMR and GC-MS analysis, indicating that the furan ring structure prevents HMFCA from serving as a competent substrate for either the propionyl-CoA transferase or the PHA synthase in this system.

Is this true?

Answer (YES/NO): NO